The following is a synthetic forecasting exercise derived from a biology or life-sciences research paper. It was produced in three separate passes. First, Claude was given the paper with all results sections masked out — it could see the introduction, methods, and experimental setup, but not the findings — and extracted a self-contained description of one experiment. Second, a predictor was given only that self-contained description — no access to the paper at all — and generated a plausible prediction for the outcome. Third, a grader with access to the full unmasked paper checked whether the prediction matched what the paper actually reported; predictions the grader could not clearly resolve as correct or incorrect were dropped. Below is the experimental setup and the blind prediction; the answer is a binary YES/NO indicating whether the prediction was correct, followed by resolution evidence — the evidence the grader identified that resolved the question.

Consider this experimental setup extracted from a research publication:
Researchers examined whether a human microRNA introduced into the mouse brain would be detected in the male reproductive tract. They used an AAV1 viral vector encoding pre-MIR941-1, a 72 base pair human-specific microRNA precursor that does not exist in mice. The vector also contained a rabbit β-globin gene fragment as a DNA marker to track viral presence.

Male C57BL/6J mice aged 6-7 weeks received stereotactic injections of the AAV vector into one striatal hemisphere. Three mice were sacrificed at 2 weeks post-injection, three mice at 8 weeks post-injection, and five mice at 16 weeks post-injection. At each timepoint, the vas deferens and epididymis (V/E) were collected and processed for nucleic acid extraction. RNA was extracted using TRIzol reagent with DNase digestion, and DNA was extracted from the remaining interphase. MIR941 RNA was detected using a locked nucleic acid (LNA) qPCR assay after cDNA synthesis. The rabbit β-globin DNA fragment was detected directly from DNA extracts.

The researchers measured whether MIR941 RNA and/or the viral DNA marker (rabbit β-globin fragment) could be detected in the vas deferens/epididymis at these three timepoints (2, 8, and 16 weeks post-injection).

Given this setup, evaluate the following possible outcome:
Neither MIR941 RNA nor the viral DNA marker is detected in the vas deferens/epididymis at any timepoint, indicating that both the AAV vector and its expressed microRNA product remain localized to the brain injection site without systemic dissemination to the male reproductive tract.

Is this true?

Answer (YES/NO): NO